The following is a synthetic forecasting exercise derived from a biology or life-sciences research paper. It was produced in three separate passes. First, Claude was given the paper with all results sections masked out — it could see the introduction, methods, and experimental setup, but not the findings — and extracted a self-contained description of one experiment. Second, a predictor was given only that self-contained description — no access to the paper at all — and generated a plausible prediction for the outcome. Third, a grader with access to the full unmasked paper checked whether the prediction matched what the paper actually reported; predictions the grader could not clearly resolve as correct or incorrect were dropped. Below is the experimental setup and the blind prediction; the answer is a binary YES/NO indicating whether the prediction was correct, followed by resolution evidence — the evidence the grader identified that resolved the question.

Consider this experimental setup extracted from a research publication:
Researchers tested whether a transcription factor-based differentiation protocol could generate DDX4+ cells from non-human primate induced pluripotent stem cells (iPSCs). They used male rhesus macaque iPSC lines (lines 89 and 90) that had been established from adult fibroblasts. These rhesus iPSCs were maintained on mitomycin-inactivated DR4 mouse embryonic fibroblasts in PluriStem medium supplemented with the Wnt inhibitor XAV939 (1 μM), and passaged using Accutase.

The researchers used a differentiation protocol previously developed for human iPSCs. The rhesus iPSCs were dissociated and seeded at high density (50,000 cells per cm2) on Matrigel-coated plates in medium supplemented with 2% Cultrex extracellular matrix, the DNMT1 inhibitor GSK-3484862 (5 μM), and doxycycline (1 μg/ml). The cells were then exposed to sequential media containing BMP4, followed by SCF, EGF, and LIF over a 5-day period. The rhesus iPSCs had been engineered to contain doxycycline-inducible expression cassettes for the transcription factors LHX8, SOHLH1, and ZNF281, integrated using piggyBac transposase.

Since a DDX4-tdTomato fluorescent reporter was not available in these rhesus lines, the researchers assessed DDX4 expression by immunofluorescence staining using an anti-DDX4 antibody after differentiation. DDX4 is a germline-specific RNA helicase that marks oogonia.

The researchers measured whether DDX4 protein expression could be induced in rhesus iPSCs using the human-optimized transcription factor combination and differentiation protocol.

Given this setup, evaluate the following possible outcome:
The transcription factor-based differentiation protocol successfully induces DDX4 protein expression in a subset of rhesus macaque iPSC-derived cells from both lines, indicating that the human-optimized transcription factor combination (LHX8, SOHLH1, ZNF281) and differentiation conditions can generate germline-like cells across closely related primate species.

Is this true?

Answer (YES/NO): YES